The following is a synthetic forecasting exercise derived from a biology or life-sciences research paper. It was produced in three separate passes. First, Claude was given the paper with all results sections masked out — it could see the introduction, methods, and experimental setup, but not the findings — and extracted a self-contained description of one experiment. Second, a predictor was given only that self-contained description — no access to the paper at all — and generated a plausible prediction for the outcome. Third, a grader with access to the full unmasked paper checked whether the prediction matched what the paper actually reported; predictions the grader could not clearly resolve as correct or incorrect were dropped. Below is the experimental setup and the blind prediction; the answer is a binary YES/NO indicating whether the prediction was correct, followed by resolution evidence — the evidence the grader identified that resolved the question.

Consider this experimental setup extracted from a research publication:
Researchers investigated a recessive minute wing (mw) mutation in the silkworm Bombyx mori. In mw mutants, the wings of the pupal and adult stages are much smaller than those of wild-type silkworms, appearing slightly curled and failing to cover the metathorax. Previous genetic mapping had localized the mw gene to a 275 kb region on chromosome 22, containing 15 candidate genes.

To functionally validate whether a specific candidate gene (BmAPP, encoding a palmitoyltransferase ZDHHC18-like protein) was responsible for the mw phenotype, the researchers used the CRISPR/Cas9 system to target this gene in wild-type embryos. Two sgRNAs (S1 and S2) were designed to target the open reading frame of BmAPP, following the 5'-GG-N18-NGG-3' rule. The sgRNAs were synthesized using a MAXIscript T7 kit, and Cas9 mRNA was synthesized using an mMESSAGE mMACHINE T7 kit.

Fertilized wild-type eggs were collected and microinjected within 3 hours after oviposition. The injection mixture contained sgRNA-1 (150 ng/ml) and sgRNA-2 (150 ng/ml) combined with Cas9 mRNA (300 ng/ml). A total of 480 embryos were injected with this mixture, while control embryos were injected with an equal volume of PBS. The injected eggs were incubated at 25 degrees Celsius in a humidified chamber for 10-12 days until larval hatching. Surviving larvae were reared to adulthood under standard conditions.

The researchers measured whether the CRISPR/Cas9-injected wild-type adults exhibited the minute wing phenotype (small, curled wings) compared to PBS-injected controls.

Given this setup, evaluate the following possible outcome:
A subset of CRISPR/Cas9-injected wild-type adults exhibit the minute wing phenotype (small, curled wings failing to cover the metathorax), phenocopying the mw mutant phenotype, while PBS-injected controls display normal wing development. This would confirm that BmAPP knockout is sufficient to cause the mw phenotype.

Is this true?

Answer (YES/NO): YES